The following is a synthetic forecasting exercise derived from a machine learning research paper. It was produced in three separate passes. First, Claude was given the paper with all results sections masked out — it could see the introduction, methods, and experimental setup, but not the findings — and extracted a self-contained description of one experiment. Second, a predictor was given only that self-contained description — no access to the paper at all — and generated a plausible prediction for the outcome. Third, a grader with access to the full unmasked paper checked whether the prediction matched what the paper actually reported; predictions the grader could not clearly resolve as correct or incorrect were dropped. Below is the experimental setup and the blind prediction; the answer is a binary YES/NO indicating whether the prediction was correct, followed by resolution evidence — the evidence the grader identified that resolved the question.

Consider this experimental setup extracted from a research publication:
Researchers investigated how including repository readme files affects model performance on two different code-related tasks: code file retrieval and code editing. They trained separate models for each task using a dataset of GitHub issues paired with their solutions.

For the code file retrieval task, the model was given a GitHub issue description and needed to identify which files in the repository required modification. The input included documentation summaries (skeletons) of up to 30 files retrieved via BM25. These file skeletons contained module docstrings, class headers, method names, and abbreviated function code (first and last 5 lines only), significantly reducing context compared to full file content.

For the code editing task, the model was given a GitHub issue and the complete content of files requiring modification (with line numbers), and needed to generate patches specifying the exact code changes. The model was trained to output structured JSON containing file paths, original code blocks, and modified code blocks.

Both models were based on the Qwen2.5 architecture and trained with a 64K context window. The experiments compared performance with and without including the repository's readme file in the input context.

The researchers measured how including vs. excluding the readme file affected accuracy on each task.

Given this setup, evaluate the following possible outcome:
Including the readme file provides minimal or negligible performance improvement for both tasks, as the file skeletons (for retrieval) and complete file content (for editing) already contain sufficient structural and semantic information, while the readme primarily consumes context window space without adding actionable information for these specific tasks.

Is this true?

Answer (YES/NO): NO